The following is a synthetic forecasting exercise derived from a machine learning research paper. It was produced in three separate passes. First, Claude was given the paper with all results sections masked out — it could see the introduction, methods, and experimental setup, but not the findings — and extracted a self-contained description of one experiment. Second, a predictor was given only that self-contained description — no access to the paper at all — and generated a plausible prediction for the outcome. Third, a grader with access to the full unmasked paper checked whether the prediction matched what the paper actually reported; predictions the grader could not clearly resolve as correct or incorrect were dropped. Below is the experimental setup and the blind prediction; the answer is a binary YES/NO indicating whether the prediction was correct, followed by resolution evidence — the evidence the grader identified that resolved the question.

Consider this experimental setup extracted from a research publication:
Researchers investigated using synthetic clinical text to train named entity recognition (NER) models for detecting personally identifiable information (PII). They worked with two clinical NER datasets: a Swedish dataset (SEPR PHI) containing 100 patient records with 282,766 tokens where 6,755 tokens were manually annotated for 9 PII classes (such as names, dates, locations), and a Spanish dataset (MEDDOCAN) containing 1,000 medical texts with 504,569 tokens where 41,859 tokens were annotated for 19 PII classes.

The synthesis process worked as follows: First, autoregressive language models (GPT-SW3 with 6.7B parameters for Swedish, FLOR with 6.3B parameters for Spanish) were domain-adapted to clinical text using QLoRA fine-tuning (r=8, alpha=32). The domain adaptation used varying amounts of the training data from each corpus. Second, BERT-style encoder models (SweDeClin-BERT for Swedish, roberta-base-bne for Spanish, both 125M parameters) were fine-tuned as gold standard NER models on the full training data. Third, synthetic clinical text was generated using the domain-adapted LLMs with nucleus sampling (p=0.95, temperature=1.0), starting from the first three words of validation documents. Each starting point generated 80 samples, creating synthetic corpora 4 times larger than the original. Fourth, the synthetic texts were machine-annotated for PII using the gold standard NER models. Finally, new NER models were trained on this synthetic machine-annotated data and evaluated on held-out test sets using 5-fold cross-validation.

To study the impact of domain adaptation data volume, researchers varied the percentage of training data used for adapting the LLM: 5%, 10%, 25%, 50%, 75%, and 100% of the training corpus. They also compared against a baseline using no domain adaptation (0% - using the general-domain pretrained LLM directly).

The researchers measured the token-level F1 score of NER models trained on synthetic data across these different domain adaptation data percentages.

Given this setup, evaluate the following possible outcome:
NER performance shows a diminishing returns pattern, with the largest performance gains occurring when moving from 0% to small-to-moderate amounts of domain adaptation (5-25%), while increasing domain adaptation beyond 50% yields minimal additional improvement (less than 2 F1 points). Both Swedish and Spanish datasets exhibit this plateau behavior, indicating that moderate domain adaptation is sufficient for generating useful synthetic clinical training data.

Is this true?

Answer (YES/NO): YES